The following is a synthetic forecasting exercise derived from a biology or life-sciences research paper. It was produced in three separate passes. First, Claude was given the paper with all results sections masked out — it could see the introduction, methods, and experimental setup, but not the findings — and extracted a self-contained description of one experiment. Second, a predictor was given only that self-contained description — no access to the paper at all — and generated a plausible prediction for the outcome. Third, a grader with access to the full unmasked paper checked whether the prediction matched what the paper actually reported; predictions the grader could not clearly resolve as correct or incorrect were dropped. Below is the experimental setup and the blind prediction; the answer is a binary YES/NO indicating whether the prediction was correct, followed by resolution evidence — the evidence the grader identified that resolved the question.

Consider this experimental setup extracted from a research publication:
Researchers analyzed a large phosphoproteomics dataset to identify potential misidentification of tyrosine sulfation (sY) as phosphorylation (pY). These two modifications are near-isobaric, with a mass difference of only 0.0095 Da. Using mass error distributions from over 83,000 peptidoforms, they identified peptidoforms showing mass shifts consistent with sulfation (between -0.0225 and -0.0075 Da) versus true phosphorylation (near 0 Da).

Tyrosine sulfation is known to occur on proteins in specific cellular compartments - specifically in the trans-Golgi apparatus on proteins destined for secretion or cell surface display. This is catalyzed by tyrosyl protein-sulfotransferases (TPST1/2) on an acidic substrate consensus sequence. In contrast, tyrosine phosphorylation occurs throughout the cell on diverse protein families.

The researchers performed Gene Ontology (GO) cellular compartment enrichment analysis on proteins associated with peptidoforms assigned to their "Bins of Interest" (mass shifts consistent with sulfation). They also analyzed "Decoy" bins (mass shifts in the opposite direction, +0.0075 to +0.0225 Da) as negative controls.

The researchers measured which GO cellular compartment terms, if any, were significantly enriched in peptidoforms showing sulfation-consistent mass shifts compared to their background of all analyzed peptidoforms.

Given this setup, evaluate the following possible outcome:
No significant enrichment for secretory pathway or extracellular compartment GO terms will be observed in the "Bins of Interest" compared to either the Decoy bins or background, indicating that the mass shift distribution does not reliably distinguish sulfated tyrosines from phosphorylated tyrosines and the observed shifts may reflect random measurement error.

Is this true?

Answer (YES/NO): NO